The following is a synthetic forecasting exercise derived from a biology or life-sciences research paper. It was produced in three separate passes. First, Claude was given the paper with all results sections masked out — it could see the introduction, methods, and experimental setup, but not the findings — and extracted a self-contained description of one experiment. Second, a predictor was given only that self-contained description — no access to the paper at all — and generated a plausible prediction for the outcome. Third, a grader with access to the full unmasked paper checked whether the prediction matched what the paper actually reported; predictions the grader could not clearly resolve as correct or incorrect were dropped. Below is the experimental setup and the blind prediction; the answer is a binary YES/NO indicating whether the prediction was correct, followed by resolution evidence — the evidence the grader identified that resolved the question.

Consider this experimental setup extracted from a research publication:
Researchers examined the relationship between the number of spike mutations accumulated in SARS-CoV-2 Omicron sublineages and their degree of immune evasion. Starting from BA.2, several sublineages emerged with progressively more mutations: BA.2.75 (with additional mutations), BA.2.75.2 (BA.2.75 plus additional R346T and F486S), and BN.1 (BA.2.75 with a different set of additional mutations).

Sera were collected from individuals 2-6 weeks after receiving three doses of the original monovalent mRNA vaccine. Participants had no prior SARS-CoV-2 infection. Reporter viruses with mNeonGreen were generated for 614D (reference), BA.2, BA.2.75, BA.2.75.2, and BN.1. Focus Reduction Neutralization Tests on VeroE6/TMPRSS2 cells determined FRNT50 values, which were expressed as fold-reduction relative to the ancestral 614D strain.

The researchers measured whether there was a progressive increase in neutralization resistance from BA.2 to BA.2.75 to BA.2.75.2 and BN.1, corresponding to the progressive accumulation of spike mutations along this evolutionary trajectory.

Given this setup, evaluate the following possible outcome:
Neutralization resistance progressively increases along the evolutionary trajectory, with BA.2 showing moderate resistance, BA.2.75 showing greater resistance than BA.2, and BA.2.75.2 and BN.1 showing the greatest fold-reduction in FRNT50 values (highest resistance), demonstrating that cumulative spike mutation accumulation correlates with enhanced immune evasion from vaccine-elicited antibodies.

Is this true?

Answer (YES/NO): YES